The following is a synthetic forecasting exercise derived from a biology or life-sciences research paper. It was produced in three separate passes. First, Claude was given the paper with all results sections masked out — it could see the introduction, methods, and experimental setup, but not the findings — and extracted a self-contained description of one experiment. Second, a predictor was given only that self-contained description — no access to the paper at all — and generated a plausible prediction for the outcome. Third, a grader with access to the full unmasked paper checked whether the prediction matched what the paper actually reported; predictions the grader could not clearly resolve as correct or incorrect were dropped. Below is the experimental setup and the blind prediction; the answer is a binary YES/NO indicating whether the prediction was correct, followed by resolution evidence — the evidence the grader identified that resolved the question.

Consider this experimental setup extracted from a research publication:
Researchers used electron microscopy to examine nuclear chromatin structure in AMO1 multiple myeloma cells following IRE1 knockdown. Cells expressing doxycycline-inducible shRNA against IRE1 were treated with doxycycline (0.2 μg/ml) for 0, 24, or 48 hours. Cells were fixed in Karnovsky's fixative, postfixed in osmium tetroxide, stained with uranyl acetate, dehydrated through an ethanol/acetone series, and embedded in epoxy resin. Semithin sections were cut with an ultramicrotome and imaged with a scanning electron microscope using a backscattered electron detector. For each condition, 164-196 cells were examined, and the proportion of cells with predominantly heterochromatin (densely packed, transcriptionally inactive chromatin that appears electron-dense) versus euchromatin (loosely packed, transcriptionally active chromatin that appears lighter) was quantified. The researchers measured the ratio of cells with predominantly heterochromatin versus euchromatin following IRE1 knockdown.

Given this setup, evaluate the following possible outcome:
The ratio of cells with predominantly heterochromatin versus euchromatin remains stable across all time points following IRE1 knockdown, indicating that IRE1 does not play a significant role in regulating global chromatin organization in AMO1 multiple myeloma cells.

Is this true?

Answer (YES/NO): NO